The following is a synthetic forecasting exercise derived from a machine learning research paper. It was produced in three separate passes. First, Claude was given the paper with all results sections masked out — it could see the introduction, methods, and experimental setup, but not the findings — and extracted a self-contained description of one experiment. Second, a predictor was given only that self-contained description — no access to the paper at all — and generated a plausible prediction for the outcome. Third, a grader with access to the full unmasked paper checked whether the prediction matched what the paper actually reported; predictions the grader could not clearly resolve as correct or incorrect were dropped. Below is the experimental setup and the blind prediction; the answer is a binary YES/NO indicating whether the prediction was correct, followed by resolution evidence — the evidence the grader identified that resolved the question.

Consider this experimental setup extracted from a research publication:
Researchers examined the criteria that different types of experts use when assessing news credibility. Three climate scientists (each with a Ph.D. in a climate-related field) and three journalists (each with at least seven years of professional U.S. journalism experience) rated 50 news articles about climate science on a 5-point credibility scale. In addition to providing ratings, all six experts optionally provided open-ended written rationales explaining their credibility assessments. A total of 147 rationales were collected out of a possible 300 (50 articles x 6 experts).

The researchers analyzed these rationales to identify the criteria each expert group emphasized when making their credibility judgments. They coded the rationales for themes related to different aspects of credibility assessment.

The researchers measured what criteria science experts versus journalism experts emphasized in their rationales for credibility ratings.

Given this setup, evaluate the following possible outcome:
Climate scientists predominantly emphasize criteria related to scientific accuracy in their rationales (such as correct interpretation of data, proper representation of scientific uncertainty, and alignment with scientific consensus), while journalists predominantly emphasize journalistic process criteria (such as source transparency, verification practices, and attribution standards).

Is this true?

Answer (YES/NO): NO